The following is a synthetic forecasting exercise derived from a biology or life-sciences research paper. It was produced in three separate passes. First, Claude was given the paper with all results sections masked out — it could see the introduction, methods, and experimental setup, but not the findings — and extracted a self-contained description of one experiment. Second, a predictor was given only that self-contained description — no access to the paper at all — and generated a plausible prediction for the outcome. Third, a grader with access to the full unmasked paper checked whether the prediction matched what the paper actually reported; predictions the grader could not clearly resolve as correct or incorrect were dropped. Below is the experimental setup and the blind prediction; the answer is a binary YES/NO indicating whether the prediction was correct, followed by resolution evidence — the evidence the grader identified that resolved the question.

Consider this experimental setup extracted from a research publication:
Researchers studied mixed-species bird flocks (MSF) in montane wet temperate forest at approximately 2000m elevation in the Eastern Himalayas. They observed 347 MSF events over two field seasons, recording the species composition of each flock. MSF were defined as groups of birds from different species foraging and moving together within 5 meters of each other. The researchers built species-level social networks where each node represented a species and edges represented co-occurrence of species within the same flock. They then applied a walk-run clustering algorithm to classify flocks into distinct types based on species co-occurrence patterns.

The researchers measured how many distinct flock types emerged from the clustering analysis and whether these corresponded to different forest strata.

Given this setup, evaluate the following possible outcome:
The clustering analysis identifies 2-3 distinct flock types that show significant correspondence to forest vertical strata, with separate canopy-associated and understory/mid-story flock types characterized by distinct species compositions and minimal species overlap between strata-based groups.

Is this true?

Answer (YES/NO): NO